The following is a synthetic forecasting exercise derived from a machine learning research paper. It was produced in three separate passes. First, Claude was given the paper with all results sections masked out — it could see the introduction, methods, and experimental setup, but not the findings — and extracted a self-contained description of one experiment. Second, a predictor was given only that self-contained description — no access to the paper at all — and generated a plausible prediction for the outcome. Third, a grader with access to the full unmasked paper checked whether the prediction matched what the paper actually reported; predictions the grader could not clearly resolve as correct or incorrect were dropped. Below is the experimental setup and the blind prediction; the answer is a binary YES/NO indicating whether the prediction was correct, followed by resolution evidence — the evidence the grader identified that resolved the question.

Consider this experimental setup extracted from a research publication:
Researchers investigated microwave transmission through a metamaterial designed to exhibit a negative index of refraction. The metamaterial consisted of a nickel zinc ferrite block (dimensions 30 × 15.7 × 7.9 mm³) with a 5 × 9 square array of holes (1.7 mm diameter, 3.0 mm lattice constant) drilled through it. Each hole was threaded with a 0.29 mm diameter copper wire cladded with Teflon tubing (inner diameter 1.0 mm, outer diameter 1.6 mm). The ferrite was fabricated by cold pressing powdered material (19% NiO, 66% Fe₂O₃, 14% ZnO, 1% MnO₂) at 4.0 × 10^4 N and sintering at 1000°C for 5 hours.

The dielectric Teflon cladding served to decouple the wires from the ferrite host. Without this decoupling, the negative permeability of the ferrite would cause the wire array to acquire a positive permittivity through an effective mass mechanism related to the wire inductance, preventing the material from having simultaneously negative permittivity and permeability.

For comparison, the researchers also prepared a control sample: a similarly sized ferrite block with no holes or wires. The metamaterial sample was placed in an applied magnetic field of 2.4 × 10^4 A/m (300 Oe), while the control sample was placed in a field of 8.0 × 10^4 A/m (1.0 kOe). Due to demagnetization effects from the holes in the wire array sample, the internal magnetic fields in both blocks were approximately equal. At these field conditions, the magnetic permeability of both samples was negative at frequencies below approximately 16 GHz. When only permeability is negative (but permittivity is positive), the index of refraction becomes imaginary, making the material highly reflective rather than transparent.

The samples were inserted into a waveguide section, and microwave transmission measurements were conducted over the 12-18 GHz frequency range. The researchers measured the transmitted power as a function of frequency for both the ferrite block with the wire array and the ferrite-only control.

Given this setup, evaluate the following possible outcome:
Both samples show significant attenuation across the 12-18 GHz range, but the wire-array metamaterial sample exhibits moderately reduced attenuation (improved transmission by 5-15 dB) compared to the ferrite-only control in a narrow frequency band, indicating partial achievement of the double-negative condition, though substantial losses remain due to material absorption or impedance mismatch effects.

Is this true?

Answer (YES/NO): NO